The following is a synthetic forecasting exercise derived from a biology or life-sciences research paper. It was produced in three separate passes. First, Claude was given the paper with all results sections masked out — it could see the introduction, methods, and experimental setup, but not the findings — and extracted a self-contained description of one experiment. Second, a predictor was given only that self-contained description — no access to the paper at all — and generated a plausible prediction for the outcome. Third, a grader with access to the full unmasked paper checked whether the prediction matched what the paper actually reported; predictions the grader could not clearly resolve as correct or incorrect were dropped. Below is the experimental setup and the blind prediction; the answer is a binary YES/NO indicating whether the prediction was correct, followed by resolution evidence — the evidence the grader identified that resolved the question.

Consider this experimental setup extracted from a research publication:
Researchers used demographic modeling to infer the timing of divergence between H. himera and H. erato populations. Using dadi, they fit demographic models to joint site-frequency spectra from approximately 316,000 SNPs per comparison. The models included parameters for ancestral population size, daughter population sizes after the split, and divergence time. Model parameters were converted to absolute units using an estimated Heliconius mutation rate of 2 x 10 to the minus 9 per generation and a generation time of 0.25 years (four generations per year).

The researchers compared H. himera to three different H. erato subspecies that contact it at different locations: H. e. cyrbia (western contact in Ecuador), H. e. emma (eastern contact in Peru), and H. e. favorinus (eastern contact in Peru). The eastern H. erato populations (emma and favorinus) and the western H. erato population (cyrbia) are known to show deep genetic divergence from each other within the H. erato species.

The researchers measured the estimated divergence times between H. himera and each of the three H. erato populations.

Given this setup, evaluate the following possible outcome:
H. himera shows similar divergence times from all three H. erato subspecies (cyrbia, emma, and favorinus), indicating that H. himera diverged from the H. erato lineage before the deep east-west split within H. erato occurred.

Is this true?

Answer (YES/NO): NO